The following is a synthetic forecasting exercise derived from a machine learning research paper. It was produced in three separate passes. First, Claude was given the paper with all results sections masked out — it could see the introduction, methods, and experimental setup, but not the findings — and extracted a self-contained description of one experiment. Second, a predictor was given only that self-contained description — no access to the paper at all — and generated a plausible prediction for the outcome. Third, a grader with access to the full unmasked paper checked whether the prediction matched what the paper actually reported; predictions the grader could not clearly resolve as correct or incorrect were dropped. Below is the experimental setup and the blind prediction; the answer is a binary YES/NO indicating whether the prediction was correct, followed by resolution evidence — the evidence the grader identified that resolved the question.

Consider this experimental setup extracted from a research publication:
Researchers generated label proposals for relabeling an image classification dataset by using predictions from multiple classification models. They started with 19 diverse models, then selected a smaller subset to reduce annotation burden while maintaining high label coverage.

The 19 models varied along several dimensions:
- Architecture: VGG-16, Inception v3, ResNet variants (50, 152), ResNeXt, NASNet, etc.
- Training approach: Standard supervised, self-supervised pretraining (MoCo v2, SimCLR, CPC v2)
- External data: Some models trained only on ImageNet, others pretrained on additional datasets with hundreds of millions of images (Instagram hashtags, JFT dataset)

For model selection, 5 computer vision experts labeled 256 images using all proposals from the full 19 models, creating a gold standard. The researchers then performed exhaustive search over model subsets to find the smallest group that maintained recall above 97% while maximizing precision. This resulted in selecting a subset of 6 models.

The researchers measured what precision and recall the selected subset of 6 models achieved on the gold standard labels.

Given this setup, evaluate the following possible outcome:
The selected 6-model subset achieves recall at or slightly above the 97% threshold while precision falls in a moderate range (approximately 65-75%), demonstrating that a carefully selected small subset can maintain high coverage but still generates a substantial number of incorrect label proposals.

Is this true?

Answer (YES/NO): NO